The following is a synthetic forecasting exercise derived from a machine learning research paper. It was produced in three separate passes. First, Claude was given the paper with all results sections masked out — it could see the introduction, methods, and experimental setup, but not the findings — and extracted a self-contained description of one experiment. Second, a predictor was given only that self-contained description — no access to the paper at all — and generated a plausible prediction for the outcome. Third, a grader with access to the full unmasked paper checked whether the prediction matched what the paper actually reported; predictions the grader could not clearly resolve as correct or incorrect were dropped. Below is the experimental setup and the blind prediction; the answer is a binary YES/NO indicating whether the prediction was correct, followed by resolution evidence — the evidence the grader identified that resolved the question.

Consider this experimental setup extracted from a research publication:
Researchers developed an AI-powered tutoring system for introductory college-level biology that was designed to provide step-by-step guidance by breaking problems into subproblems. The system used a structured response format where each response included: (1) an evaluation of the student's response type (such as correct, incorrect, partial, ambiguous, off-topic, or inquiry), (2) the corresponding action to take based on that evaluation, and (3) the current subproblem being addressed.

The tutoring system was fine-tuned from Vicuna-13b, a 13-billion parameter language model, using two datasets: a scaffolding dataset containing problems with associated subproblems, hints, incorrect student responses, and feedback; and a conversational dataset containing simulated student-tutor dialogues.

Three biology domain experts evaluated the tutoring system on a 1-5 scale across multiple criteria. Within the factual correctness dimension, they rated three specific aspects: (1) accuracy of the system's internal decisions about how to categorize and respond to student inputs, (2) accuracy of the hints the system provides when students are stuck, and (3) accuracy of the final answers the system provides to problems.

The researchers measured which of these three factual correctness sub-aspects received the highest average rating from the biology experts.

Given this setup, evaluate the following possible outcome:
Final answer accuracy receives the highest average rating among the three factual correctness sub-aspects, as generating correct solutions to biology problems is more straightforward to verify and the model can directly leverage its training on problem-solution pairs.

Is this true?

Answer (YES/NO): NO